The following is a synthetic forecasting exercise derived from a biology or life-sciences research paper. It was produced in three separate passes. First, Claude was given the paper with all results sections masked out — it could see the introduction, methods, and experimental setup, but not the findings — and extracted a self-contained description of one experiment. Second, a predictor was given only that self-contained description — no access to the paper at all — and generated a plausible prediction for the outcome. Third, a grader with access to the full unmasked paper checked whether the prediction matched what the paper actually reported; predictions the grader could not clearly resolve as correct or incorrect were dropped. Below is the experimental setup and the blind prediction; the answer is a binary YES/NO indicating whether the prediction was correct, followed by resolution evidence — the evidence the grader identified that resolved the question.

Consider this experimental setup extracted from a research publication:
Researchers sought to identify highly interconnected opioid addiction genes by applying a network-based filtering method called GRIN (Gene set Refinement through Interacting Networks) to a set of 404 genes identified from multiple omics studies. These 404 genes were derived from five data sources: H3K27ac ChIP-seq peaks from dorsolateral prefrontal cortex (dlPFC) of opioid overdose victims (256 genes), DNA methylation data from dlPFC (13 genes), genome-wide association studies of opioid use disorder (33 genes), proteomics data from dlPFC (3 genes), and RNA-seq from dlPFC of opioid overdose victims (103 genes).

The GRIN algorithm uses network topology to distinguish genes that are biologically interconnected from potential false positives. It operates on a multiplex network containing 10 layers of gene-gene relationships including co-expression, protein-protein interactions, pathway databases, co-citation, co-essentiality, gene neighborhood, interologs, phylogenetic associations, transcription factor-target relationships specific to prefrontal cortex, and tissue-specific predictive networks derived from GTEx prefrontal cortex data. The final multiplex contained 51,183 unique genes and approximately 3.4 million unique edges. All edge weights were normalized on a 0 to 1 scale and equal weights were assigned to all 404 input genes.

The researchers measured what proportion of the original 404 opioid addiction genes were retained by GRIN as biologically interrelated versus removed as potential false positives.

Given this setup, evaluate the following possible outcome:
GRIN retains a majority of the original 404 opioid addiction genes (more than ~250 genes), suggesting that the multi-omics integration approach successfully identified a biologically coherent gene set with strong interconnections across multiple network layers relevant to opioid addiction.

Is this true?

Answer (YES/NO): NO